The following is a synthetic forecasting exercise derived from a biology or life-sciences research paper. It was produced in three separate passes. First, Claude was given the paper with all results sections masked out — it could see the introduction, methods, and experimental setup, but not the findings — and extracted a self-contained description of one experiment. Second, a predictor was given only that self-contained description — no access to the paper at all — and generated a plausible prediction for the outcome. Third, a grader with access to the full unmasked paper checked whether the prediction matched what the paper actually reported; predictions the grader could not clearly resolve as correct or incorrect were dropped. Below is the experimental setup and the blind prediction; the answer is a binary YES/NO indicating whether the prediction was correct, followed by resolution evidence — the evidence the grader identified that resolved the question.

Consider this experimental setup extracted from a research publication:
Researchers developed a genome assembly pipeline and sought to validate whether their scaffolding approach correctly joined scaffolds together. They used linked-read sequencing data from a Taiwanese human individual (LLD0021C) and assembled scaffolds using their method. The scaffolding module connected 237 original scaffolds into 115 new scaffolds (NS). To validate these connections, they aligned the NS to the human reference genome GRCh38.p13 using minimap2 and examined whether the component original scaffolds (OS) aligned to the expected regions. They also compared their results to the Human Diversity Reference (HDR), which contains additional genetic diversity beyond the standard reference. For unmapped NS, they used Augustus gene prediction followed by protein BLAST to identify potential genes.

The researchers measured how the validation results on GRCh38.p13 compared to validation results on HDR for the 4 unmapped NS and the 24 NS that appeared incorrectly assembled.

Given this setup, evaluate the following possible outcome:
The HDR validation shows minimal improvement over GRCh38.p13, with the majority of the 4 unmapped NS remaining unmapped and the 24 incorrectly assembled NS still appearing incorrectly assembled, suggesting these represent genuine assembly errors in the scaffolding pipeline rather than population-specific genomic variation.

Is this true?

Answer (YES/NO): NO